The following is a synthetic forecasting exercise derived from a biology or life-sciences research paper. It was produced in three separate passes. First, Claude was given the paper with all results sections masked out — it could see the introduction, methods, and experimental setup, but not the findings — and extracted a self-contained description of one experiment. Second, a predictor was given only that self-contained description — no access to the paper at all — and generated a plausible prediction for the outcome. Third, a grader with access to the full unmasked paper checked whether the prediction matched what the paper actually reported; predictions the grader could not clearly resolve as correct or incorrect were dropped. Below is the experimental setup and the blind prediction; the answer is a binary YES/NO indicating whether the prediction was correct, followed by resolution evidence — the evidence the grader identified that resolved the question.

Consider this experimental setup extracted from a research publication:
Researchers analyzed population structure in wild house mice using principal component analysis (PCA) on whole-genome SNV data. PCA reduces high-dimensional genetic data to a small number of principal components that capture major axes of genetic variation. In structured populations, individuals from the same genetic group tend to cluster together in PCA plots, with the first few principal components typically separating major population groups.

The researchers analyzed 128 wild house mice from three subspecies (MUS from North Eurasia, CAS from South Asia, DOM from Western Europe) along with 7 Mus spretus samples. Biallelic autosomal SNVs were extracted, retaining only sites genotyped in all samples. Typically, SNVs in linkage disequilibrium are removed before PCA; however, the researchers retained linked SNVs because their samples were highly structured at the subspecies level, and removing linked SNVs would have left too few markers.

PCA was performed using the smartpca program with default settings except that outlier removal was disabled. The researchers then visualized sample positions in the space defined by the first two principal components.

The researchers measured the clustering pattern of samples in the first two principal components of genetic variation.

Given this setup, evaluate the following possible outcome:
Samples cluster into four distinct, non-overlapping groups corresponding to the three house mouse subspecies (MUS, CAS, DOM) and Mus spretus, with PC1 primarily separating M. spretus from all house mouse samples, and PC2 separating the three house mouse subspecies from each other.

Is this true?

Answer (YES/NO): NO